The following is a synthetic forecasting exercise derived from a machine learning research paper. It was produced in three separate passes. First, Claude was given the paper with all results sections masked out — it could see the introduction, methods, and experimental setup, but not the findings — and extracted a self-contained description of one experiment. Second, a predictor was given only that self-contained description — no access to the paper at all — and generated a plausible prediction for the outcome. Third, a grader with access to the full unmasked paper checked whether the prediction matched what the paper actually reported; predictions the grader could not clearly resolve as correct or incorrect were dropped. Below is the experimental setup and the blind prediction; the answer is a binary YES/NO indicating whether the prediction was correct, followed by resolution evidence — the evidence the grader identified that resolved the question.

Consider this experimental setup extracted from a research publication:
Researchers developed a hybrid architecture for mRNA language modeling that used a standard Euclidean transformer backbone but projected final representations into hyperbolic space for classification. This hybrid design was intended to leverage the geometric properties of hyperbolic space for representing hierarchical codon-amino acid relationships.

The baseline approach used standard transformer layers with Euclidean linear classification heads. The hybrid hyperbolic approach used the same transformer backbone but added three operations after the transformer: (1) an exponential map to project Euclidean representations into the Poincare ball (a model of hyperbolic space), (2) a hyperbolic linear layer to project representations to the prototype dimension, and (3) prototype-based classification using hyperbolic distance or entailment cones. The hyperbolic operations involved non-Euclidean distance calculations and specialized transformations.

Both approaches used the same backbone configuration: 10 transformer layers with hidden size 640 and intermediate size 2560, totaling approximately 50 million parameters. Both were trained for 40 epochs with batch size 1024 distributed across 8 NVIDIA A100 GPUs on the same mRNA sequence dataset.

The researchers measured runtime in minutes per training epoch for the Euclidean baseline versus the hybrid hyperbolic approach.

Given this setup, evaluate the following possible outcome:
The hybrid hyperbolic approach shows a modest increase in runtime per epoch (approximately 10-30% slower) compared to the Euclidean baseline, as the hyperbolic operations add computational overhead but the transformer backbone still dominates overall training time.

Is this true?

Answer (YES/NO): NO